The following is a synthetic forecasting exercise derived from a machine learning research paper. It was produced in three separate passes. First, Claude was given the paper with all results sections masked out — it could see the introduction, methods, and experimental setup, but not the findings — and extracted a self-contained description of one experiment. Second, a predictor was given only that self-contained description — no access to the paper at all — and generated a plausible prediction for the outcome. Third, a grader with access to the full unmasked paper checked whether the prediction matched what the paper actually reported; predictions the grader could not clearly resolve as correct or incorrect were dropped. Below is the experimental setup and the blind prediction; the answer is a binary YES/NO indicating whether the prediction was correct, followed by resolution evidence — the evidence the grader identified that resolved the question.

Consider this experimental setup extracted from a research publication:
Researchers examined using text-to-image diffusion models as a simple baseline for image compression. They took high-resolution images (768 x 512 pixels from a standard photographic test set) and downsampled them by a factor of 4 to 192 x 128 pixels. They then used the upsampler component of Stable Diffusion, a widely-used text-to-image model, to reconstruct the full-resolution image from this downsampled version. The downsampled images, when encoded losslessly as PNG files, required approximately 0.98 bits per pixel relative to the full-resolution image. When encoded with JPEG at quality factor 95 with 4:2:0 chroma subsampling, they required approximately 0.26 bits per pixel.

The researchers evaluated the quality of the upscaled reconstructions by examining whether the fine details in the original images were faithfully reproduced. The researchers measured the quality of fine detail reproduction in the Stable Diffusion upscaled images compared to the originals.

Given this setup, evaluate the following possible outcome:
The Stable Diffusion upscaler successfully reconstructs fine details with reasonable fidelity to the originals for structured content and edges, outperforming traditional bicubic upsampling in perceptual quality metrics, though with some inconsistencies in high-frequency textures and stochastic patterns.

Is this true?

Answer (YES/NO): NO